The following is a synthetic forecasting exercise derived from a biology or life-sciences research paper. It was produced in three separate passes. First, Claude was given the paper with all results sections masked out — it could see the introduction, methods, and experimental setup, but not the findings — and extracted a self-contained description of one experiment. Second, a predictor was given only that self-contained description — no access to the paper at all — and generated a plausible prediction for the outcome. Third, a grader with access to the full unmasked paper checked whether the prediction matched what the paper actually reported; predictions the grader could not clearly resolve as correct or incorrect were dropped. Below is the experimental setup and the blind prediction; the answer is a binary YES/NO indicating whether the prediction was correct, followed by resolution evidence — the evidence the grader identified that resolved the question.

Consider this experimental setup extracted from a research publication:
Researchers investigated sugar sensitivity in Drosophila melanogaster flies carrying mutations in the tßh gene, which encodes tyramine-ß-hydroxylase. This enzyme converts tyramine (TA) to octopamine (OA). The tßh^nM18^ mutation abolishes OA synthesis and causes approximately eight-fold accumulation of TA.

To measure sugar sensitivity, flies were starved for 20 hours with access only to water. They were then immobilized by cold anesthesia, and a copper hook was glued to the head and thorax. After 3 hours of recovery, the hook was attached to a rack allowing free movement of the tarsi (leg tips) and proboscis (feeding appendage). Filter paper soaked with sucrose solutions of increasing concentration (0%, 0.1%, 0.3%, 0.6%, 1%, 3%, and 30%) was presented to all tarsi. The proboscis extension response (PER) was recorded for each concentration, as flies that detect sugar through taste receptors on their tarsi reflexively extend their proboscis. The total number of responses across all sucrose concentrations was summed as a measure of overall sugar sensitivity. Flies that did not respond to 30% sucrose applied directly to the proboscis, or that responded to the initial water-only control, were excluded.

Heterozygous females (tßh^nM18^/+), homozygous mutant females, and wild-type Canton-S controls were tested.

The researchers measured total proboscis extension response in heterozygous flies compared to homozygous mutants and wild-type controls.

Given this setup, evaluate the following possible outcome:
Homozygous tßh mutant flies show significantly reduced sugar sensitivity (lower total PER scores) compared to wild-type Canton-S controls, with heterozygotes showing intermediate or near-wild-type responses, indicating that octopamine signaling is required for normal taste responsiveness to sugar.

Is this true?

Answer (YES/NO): YES